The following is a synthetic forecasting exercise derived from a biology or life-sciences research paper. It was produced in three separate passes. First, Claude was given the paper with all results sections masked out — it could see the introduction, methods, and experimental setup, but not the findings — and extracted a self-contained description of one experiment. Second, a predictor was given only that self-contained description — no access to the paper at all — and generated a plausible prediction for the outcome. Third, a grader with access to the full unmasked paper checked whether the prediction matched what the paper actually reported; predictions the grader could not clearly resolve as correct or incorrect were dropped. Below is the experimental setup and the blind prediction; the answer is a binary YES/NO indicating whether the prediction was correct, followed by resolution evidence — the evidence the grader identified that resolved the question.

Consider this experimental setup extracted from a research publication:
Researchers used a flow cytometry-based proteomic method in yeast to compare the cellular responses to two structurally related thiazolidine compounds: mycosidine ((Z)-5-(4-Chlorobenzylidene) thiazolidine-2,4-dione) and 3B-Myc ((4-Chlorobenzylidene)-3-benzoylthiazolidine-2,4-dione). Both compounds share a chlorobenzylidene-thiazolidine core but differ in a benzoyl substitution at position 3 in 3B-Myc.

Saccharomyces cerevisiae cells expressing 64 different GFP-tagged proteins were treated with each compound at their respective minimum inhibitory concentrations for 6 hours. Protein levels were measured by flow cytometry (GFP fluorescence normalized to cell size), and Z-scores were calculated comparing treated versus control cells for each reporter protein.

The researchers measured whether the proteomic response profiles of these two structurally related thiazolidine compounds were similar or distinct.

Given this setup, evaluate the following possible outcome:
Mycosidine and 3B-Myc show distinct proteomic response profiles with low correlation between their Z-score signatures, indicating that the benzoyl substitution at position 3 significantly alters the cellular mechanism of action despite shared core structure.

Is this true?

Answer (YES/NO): NO